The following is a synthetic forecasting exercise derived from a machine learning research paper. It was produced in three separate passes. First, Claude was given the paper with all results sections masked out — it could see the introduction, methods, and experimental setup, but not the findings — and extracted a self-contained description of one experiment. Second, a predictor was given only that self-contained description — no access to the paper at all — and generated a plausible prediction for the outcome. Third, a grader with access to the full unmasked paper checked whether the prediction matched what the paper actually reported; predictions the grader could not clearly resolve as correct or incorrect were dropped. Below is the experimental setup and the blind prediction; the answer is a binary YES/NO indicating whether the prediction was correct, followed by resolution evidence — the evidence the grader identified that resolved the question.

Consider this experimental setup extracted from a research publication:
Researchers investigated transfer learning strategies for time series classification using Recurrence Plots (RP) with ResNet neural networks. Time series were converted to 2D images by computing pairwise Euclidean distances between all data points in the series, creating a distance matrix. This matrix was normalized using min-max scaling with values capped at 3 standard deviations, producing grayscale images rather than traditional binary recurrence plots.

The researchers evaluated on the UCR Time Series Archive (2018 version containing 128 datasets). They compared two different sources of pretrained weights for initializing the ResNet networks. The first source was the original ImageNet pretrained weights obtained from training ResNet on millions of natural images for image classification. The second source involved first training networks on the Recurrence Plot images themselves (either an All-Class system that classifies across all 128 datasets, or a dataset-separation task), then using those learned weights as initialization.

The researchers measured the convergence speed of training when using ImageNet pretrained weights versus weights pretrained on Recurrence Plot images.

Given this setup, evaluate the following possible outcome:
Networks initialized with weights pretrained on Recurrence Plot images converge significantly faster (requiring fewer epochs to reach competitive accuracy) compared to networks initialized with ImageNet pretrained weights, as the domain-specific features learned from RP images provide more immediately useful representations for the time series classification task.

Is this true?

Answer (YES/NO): YES